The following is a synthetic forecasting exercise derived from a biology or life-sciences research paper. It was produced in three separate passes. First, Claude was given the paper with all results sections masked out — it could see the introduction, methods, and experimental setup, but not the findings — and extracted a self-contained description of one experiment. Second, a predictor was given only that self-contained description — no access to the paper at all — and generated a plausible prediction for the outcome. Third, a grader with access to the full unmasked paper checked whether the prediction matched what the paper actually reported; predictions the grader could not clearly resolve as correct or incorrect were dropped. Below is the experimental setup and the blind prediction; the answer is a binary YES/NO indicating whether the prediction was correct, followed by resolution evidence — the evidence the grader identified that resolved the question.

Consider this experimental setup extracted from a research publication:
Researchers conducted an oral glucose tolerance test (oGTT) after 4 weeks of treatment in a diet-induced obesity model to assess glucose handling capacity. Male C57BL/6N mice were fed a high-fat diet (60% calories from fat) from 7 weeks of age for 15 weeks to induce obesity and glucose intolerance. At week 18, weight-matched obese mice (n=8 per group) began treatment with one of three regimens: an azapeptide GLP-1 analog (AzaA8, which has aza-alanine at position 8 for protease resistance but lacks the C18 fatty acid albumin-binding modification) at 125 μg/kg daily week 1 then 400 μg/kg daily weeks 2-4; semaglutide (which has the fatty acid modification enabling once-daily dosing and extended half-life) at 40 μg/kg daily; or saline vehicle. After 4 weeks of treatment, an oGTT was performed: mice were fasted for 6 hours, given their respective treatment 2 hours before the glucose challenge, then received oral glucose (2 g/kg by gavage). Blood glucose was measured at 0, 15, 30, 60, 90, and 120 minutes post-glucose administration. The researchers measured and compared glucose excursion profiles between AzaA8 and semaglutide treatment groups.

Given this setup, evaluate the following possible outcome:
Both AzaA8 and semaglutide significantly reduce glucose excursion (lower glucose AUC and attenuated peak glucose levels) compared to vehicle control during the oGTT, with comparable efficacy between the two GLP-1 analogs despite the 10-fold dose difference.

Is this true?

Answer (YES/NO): NO